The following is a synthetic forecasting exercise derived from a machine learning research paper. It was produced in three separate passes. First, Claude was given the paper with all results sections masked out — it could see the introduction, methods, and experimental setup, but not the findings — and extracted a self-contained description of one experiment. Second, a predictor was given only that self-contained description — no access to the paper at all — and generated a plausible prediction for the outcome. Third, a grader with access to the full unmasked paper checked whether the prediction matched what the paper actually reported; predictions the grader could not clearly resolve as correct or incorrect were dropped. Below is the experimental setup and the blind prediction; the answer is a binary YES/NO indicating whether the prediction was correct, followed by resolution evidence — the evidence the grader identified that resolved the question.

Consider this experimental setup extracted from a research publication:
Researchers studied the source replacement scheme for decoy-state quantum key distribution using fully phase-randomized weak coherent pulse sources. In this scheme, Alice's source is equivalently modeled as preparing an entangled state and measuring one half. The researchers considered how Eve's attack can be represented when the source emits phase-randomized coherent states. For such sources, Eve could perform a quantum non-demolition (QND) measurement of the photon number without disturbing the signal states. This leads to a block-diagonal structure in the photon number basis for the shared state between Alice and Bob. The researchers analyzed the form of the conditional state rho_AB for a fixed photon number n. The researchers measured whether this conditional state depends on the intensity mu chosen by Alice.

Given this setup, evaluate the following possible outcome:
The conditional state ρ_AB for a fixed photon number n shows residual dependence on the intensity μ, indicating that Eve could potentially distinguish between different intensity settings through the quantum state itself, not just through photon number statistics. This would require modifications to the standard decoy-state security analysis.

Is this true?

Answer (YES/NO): NO